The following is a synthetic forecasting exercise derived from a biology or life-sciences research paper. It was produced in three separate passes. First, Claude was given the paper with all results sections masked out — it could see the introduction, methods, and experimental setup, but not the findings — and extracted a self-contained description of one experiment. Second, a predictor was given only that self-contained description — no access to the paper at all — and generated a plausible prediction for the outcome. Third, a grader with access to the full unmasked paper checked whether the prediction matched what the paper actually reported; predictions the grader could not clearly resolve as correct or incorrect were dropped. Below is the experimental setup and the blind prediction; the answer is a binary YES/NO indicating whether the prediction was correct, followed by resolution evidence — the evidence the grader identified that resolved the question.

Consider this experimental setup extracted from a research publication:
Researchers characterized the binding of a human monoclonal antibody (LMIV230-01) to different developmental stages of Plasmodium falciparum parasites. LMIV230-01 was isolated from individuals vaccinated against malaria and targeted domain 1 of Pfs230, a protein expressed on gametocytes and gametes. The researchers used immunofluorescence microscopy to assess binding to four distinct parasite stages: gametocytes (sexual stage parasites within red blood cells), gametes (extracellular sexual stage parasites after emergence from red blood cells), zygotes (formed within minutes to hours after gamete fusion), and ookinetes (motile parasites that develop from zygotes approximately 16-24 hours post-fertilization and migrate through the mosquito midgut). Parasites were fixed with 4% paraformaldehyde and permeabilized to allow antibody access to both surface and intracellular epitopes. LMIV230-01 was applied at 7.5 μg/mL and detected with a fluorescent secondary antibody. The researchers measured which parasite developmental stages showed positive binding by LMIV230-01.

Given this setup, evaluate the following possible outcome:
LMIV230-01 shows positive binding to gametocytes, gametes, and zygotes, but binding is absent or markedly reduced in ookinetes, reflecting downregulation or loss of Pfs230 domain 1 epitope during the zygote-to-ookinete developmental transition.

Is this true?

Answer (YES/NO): YES